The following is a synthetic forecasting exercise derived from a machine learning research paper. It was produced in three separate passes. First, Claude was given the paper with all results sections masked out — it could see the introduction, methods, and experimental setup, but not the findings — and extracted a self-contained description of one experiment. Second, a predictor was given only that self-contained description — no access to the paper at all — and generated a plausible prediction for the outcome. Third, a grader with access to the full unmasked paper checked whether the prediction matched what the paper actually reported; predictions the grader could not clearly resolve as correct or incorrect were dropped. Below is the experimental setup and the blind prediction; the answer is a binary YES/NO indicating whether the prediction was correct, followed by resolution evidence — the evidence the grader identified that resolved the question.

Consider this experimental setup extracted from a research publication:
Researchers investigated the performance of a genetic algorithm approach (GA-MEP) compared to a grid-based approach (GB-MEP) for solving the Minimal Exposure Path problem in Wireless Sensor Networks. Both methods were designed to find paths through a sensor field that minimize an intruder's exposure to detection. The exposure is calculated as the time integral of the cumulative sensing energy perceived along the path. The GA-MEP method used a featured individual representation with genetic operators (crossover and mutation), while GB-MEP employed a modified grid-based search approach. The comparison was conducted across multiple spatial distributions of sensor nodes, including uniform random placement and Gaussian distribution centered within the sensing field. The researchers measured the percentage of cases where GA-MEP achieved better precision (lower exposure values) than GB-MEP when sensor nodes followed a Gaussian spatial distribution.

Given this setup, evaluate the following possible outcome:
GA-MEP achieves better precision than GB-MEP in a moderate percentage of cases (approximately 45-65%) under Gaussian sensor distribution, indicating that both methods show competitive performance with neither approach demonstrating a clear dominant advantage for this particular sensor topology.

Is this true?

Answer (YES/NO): NO